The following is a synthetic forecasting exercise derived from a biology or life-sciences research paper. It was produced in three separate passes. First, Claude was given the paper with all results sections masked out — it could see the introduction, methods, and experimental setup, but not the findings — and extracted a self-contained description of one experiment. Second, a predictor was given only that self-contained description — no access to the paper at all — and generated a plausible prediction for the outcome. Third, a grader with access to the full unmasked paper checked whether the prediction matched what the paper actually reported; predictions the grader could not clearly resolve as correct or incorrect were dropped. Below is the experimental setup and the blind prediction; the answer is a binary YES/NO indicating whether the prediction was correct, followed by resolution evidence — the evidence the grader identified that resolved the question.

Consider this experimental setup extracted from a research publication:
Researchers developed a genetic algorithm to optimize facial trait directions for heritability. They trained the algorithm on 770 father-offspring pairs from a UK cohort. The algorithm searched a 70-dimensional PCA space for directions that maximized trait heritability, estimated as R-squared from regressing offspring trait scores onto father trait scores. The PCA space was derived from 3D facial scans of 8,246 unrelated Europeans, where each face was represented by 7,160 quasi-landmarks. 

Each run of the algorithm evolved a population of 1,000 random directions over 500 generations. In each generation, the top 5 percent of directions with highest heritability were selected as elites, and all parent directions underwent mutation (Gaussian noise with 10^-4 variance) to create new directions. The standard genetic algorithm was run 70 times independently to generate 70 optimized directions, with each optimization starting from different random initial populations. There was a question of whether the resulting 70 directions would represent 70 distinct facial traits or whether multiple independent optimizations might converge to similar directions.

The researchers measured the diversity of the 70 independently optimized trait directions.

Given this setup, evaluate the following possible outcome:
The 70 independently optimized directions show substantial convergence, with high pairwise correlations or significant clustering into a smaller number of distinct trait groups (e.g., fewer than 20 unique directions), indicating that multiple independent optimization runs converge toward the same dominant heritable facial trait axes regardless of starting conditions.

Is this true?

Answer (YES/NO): YES